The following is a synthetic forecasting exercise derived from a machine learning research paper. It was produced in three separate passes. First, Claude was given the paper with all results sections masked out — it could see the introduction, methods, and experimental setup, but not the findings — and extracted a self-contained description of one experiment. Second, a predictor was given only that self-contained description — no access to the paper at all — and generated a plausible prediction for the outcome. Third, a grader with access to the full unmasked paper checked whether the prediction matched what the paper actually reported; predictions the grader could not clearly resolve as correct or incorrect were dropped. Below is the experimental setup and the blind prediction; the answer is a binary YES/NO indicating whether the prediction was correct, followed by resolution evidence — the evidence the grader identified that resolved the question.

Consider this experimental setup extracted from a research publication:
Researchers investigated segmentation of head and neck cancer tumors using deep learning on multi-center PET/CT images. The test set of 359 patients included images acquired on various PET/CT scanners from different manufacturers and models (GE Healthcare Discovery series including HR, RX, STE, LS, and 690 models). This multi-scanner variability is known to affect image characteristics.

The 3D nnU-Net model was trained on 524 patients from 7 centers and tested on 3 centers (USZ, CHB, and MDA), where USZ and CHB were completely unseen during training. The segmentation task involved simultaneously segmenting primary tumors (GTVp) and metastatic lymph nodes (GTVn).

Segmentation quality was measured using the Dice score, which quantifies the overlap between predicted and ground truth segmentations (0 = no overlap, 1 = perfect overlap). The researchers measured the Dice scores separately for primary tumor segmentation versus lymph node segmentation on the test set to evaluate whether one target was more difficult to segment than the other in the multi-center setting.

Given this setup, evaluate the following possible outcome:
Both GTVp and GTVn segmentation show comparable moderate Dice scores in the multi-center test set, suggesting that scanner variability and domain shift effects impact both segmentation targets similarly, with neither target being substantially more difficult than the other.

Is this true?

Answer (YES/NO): YES